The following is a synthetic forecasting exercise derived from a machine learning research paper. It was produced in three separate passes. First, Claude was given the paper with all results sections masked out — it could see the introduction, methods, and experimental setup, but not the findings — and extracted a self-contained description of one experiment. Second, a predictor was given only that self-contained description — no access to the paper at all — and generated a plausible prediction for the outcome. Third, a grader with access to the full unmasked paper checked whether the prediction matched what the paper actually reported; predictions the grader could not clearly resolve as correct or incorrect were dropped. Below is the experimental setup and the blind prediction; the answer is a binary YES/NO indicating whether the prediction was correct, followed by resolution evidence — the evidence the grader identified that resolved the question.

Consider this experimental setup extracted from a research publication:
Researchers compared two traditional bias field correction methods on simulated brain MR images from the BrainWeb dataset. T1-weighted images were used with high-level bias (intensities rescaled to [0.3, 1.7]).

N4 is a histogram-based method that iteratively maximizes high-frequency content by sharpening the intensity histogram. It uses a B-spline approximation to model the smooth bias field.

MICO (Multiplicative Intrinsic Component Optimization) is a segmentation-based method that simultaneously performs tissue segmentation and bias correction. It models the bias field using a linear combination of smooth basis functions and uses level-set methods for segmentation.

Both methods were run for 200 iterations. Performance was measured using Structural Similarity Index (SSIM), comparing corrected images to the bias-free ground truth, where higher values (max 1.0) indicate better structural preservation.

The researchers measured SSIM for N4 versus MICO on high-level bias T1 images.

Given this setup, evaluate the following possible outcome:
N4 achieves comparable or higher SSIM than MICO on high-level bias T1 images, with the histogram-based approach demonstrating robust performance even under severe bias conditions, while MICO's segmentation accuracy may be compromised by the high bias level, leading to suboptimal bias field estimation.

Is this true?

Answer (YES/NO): YES